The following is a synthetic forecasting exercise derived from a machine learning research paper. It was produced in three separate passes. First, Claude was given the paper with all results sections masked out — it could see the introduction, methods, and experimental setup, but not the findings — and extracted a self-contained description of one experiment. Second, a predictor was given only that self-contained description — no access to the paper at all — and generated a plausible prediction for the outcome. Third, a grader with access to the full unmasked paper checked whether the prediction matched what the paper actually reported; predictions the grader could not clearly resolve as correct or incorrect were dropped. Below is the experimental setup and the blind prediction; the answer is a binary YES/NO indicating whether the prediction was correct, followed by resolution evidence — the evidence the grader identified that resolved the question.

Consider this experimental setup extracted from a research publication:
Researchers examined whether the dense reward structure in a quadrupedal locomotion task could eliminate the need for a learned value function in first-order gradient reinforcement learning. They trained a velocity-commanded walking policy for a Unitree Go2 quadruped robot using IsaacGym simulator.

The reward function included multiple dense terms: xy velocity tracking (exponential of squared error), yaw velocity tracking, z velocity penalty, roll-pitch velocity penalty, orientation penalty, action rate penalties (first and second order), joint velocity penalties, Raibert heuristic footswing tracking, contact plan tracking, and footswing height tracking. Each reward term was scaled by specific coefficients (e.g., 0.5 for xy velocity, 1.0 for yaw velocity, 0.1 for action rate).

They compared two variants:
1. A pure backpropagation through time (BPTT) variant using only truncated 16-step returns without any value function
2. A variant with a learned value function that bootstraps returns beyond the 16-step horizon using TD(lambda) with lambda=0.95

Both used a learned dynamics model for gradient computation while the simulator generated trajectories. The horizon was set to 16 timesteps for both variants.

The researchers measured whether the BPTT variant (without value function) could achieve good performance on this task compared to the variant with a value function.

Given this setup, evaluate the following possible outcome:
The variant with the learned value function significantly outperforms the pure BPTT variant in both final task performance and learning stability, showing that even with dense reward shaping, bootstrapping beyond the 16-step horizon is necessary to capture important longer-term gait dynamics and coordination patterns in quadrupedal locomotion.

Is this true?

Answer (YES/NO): NO